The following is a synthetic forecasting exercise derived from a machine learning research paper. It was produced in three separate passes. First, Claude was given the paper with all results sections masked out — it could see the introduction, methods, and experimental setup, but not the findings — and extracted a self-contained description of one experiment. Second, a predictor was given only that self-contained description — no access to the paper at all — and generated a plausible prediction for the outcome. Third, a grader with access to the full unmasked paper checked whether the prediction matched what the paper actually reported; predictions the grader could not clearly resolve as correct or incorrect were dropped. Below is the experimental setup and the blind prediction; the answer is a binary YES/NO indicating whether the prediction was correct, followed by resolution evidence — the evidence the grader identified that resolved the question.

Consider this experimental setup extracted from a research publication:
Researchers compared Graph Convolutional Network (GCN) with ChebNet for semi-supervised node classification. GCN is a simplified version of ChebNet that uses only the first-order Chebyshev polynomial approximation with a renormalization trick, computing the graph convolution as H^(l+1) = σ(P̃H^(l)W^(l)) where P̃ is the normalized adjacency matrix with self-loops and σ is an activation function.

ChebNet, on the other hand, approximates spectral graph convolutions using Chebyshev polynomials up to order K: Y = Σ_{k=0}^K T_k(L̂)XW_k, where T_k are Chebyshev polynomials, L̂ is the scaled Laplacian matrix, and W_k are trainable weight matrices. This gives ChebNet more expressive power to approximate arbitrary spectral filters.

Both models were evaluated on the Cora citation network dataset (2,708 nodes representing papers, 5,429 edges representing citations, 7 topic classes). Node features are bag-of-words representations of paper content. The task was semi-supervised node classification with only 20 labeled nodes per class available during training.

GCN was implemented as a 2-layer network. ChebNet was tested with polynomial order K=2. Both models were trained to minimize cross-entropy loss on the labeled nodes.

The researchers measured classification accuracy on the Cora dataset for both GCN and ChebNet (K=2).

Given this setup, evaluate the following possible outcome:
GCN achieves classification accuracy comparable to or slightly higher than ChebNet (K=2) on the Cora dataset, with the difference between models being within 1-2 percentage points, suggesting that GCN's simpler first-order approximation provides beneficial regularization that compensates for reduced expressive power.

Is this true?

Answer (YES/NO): YES